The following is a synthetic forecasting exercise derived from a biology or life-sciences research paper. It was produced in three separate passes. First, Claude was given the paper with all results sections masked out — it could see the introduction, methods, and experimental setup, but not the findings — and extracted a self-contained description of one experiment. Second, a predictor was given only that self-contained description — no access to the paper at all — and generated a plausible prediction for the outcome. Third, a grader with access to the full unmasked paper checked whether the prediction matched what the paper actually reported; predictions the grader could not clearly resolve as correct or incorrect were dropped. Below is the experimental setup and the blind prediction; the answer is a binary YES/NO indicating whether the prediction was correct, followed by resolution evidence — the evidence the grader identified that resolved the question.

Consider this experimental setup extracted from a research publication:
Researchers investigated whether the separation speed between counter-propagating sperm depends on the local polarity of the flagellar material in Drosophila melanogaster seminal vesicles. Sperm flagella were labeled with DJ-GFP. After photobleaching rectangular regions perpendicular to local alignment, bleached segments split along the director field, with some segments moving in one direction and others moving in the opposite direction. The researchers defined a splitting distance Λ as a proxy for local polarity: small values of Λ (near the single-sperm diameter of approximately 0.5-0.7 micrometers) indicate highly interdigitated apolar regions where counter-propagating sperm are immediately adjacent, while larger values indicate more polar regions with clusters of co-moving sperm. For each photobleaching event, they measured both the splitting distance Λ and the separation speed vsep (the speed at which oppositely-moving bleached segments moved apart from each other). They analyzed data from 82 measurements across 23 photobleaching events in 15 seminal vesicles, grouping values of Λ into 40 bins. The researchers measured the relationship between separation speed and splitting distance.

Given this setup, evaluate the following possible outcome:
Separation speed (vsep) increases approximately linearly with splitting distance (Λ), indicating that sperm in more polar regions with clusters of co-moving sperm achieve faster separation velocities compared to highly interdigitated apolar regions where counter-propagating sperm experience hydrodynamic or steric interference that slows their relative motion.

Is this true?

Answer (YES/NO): NO